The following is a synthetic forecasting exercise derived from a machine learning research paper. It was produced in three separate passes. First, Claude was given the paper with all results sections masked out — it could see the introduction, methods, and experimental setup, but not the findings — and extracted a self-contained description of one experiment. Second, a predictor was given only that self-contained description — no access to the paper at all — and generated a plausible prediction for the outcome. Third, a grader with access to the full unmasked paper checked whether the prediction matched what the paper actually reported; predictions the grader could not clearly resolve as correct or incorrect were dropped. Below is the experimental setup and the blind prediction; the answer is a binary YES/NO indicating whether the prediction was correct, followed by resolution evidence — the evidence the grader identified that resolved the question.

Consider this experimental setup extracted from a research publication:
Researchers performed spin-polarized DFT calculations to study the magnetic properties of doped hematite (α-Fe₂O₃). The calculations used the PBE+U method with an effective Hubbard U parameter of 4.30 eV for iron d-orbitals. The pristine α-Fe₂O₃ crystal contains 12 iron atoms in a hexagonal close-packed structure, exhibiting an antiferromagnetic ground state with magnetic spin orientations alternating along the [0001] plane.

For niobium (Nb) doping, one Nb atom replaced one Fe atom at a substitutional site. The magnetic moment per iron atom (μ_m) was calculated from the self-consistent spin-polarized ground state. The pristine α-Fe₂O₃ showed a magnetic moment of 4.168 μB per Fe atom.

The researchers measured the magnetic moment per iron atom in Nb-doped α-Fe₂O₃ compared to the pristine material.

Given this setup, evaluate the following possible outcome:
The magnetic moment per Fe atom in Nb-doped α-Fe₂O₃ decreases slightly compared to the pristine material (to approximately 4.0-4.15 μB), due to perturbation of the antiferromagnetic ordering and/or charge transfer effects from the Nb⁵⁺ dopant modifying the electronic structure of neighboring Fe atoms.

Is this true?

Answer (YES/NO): YES